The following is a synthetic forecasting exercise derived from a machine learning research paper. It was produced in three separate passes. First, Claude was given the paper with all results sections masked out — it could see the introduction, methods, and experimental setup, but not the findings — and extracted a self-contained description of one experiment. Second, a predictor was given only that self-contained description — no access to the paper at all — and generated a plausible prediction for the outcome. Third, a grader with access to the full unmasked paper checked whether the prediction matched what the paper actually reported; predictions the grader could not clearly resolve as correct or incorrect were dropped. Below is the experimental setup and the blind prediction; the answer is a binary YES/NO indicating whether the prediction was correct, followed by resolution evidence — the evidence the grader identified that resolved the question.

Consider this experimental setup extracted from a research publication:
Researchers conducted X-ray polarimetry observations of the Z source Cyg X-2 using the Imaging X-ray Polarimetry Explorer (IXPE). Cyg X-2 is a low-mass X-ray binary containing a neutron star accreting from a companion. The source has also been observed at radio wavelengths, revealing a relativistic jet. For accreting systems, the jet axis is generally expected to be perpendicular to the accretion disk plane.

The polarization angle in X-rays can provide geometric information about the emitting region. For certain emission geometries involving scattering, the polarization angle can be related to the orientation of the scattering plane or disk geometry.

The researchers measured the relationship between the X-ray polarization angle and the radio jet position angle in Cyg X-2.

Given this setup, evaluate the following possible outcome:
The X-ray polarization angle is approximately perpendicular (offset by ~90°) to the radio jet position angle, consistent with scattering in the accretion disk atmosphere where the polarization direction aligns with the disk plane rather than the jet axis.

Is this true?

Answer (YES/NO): NO